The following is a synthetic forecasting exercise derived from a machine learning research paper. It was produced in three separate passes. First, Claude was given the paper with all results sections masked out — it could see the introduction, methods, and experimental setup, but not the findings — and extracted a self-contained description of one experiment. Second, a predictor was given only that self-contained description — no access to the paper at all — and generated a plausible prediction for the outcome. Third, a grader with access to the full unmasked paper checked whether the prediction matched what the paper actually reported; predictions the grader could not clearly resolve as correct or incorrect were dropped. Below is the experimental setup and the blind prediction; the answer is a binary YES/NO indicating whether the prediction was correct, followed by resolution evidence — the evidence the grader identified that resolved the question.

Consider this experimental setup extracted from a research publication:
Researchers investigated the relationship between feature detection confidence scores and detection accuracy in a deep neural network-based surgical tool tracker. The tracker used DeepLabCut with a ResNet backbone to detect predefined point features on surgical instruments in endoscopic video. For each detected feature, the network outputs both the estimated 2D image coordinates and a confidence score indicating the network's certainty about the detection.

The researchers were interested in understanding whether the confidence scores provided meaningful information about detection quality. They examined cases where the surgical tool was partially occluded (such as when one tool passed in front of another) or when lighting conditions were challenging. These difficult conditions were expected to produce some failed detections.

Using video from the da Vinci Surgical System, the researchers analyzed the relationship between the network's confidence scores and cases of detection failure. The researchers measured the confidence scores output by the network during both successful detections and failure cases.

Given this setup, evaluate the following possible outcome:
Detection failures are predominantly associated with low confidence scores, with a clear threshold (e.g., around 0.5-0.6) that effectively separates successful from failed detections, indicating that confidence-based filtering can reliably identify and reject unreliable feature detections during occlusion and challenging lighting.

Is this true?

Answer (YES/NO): NO